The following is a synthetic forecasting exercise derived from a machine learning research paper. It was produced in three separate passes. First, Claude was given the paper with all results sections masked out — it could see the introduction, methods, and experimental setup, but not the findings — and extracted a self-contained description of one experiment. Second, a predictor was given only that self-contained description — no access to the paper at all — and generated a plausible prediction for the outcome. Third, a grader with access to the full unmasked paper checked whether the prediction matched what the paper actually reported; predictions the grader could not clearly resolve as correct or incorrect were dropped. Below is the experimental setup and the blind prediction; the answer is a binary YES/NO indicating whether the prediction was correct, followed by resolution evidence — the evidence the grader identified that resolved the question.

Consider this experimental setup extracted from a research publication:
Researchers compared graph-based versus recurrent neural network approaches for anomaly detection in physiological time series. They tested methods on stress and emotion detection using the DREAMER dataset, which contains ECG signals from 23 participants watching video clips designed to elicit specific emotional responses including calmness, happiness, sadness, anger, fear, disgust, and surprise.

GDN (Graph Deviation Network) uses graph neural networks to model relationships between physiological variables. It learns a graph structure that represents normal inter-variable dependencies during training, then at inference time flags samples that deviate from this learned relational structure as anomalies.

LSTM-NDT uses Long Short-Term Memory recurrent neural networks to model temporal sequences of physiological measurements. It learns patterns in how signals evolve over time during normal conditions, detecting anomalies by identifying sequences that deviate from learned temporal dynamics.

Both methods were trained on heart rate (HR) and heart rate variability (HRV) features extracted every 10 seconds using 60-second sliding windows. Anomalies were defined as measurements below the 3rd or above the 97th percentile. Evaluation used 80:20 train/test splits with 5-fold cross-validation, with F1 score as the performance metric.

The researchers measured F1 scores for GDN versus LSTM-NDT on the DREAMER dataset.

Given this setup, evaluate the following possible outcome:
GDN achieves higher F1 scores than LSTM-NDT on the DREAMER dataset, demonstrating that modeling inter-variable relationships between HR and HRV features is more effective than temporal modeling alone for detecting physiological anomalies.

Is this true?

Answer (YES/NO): YES